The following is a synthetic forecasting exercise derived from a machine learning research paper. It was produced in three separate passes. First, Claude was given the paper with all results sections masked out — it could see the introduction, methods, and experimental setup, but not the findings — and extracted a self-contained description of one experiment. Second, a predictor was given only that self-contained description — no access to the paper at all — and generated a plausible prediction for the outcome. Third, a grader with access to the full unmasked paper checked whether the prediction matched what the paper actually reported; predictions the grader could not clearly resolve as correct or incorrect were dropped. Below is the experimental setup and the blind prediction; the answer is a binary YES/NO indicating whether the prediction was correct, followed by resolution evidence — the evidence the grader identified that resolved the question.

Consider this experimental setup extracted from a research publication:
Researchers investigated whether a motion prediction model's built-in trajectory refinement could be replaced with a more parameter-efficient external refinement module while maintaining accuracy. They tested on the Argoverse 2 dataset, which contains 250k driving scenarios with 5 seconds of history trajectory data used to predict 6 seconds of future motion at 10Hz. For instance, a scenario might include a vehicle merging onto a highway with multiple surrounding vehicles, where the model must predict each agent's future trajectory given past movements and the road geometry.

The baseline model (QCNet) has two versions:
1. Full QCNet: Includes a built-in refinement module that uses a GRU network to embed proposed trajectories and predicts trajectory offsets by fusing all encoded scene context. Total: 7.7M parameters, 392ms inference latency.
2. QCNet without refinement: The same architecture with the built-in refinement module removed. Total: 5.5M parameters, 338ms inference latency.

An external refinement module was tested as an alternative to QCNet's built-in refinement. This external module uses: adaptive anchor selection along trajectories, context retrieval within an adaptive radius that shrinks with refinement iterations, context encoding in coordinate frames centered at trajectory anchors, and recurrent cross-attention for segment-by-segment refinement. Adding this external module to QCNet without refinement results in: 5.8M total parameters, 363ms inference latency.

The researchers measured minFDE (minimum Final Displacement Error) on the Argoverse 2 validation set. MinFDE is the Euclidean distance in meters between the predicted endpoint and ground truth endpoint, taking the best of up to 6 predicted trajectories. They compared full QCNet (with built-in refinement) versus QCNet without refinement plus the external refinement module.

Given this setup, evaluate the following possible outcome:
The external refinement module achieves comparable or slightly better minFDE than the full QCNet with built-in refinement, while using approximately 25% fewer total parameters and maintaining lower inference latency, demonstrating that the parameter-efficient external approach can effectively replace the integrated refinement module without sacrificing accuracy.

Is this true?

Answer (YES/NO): NO